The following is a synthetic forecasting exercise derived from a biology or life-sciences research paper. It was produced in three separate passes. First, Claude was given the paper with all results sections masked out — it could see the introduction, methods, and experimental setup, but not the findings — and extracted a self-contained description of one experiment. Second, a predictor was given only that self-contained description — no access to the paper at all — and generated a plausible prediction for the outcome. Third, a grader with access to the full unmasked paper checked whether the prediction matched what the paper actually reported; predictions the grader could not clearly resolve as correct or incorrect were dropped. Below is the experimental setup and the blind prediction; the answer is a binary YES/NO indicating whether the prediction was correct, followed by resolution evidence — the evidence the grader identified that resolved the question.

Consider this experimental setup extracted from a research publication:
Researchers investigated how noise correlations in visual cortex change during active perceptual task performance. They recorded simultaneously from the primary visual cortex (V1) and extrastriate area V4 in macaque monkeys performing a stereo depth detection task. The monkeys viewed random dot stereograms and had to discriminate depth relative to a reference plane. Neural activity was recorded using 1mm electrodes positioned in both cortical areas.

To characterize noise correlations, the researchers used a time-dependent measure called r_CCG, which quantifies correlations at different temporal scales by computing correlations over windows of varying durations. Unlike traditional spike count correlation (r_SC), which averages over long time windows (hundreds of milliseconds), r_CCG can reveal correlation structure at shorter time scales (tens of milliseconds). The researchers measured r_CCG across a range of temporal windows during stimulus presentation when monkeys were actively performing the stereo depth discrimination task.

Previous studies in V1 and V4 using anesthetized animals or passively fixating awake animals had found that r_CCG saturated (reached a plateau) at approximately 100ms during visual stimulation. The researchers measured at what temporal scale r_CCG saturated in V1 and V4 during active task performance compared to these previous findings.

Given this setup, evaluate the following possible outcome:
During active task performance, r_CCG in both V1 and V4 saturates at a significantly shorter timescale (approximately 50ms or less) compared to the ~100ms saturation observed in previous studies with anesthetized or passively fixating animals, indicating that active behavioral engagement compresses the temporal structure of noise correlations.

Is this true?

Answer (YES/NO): YES